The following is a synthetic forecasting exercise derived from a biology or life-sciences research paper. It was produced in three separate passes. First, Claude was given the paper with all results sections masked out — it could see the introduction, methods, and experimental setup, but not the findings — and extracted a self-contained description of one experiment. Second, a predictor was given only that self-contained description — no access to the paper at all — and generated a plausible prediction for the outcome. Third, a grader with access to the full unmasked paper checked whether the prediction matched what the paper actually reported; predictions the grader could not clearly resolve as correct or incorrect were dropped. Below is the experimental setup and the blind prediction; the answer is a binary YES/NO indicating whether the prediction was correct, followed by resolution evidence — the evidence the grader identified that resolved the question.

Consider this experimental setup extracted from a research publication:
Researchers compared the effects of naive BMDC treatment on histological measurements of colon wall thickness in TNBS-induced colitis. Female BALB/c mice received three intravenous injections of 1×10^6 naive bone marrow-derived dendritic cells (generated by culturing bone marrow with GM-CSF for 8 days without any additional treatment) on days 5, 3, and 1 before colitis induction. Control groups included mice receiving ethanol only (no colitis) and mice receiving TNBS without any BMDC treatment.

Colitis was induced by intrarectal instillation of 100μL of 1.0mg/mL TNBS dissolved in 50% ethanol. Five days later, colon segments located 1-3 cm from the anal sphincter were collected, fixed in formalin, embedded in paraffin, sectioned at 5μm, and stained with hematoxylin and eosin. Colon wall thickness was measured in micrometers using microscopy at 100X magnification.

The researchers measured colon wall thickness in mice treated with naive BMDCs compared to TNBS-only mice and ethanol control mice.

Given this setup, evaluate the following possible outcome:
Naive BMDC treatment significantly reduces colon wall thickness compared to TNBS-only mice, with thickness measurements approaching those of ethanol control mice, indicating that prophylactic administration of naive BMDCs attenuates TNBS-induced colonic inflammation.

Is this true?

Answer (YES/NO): NO